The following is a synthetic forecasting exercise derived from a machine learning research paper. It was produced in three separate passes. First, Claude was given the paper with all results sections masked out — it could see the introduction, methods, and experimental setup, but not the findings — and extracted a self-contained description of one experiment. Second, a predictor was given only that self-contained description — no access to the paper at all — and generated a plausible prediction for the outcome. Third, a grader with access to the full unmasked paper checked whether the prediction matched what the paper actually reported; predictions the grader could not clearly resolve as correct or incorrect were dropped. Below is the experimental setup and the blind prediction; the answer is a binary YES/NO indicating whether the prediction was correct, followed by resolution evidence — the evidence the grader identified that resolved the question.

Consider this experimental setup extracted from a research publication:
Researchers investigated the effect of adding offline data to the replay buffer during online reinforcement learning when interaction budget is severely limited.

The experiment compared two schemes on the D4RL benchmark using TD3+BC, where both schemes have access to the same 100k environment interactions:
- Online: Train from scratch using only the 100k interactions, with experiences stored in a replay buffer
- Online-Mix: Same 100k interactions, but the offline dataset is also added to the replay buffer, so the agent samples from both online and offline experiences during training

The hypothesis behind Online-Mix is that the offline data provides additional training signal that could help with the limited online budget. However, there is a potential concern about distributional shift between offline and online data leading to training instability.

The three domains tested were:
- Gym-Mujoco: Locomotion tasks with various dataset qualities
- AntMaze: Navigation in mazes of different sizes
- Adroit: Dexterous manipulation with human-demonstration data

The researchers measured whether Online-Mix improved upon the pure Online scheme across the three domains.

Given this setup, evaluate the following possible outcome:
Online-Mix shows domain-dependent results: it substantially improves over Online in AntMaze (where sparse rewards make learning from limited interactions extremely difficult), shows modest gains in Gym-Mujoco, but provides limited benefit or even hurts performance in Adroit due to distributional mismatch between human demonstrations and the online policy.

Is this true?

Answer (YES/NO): NO